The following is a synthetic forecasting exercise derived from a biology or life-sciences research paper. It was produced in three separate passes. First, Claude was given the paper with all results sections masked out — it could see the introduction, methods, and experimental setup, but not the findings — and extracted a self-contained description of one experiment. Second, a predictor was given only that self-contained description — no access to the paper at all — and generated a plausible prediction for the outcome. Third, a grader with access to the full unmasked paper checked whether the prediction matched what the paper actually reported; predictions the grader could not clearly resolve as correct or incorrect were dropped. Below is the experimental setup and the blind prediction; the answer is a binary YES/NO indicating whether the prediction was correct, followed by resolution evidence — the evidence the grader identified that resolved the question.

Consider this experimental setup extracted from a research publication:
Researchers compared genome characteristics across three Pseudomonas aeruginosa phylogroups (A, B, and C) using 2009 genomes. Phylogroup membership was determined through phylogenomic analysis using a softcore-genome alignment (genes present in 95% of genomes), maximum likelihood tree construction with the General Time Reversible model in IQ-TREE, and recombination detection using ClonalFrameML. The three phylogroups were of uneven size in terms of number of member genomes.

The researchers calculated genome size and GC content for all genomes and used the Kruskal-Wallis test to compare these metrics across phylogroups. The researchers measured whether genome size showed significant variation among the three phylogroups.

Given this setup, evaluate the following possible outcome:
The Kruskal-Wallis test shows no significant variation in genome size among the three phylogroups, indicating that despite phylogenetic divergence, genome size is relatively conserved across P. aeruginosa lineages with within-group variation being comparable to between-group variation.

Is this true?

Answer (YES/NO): NO